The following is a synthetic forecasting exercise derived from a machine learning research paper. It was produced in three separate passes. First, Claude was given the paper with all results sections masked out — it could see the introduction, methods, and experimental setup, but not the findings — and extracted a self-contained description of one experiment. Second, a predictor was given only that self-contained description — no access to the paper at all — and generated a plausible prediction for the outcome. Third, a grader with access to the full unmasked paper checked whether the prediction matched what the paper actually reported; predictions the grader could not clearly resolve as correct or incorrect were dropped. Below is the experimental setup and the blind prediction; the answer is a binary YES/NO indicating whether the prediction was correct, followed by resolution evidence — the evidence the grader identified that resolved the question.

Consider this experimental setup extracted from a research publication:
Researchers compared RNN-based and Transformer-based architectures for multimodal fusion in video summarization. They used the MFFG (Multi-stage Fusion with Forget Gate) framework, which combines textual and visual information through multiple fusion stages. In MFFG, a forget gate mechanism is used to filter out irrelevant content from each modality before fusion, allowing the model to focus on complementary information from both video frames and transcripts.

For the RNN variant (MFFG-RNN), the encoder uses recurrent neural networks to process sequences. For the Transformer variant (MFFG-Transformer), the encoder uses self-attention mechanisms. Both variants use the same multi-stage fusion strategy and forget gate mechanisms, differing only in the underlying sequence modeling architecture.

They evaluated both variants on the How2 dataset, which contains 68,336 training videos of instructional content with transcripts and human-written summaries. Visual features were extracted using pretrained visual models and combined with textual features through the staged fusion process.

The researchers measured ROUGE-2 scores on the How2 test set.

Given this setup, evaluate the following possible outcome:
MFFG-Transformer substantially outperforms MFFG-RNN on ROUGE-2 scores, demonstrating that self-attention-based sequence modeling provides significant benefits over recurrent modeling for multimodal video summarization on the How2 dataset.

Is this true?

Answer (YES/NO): NO